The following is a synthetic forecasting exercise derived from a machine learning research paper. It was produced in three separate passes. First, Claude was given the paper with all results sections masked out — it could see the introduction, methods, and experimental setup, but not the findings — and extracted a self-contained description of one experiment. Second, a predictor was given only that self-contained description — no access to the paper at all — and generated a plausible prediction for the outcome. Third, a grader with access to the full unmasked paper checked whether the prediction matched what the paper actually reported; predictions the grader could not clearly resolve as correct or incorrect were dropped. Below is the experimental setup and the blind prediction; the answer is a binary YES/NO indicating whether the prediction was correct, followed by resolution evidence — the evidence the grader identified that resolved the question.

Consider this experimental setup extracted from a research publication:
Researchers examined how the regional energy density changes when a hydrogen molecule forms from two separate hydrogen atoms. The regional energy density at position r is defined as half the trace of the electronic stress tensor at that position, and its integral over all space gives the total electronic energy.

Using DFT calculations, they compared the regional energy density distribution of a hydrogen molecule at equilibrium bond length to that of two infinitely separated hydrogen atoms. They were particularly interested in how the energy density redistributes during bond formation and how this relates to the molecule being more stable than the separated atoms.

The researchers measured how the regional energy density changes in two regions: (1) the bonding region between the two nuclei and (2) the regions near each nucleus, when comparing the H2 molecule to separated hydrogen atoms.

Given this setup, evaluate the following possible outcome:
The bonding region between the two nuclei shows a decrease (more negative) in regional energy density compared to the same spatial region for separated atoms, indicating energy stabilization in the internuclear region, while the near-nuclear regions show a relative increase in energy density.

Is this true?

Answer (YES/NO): NO